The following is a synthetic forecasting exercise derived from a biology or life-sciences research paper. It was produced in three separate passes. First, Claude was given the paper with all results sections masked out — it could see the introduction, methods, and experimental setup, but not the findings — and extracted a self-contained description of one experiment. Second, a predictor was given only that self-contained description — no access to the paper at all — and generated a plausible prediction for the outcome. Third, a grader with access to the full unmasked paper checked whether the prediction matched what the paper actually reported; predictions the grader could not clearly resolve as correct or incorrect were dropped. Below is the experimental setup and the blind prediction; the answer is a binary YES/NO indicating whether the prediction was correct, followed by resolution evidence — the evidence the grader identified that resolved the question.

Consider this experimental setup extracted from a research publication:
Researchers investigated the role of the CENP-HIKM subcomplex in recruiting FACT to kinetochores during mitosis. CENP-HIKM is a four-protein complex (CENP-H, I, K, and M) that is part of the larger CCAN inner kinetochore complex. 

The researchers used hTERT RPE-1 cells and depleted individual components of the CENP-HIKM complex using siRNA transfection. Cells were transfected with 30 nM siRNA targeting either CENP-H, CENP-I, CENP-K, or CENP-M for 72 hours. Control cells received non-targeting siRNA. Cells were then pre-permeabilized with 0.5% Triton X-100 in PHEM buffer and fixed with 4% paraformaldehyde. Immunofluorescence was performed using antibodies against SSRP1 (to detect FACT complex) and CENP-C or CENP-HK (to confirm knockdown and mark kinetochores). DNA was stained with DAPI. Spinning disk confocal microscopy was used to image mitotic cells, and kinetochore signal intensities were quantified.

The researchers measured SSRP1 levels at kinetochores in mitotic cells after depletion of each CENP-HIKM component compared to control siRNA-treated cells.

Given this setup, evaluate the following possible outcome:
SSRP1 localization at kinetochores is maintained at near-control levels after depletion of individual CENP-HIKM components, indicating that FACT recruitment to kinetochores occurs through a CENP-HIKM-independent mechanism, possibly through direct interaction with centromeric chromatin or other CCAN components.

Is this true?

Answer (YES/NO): NO